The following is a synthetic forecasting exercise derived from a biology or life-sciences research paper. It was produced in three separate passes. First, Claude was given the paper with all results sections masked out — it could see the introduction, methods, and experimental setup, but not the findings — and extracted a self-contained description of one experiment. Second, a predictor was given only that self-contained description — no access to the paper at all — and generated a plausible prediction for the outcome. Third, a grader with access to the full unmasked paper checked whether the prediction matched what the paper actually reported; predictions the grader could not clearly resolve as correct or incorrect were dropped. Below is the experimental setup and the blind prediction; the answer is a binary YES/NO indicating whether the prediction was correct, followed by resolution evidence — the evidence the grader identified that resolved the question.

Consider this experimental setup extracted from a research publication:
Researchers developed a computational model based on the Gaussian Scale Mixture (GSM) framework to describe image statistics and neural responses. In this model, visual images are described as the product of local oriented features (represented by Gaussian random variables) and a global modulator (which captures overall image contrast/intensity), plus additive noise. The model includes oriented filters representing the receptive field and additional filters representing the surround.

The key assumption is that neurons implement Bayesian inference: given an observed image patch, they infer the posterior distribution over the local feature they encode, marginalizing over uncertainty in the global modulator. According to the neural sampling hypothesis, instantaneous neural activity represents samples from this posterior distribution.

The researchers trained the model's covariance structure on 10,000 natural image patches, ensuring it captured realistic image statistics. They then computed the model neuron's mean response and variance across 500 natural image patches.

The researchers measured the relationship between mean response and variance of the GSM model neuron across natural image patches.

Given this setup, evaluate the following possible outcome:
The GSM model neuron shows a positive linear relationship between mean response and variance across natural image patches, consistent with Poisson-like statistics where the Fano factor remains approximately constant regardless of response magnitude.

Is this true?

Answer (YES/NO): NO